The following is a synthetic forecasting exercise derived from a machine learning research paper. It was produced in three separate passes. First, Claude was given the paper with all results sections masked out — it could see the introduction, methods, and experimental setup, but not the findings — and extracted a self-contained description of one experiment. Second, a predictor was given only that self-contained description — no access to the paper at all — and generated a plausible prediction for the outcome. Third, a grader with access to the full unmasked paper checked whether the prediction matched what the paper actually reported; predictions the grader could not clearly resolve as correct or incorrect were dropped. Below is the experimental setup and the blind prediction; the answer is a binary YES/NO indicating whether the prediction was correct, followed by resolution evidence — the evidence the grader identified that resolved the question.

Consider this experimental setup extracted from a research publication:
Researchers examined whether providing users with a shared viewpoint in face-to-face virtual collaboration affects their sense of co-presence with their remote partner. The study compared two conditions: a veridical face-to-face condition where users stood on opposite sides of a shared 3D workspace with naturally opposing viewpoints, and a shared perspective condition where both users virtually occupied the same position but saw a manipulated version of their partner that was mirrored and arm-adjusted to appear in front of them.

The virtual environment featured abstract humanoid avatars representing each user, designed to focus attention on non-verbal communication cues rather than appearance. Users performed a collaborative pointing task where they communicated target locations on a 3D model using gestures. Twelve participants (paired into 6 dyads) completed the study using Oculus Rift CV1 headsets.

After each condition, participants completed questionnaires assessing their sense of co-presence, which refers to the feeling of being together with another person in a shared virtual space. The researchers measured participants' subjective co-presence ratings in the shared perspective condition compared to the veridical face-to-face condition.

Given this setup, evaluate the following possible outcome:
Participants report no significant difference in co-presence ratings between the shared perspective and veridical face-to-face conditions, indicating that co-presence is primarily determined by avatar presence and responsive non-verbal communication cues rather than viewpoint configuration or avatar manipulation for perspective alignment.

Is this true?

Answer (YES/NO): NO